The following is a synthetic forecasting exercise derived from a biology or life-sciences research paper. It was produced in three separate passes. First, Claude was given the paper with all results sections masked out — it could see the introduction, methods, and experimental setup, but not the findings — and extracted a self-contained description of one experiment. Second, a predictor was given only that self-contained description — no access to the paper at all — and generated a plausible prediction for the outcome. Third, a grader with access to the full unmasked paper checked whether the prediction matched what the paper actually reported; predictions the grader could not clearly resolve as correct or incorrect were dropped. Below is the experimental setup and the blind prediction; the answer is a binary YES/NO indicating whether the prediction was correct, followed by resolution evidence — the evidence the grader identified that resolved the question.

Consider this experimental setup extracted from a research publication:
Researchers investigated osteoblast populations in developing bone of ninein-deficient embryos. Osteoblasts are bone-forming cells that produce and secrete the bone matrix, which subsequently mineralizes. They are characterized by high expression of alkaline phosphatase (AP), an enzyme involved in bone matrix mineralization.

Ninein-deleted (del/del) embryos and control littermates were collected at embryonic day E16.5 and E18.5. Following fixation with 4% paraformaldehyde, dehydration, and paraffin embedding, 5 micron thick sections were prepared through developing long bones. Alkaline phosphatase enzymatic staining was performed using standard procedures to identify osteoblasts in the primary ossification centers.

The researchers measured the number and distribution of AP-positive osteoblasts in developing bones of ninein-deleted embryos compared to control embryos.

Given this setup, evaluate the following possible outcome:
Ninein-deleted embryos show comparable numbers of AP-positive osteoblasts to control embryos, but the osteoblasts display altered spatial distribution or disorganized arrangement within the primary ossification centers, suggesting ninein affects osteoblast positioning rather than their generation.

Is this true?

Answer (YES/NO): NO